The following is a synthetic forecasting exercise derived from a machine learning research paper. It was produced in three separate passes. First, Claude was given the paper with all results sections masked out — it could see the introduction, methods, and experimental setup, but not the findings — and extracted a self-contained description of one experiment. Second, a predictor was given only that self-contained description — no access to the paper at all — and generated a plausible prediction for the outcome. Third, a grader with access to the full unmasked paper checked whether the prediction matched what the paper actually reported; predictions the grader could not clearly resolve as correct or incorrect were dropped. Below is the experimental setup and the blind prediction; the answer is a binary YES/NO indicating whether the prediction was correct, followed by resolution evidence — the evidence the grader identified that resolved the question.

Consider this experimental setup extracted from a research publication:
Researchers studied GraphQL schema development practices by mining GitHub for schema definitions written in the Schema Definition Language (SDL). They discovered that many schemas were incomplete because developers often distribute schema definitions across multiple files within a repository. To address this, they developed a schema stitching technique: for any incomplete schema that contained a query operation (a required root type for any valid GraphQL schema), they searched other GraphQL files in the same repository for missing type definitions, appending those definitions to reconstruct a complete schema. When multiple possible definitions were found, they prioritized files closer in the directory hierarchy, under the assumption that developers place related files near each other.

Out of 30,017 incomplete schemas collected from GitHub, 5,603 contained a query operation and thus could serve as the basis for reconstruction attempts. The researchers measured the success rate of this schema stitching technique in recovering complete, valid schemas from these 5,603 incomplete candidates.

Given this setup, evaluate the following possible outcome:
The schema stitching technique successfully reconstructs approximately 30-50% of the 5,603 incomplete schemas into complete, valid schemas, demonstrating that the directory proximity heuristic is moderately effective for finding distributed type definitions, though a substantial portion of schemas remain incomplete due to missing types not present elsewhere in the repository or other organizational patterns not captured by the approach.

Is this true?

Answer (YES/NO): YES